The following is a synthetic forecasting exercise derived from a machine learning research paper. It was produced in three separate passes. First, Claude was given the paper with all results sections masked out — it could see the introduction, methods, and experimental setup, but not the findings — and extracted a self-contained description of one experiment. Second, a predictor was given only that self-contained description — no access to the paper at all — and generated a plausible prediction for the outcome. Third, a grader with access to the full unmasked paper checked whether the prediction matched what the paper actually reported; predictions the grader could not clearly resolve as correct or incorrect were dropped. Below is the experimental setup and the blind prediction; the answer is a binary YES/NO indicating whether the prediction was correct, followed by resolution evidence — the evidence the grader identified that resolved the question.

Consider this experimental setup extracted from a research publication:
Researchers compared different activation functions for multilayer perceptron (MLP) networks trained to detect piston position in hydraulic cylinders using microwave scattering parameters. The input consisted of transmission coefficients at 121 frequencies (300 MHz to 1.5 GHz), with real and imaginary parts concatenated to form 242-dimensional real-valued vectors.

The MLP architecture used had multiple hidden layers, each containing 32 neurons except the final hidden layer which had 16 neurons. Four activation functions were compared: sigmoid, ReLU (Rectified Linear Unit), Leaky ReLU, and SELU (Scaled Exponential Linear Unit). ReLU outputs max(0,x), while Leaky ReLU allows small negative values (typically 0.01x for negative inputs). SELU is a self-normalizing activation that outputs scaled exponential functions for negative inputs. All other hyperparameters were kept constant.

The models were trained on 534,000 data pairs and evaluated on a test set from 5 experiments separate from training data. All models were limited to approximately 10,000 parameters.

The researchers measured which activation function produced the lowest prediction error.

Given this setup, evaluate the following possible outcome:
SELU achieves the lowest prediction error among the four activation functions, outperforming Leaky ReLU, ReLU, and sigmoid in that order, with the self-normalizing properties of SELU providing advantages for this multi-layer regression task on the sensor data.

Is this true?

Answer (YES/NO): NO